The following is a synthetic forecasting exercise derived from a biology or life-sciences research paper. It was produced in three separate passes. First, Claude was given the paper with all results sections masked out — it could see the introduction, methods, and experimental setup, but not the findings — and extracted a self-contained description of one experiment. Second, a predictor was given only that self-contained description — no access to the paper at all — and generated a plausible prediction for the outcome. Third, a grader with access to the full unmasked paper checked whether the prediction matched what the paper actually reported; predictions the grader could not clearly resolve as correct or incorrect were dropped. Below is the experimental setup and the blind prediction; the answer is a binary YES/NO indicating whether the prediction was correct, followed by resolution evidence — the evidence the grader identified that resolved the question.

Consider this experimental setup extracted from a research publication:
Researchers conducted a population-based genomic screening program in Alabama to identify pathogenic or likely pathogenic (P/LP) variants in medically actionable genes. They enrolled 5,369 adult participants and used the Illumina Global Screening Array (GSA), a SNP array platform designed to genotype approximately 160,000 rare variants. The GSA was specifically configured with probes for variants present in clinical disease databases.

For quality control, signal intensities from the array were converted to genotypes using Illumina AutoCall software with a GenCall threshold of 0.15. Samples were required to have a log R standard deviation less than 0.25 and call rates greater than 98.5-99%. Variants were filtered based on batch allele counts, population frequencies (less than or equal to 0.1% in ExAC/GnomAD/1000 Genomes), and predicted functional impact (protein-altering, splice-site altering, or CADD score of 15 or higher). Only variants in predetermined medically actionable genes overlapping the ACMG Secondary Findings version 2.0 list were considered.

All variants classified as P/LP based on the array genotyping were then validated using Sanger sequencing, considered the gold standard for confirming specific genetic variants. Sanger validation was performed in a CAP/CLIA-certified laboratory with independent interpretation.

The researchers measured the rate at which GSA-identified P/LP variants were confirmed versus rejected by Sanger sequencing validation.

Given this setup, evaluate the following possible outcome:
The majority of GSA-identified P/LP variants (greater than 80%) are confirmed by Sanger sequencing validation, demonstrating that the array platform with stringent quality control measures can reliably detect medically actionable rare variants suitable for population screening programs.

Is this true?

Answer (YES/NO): NO